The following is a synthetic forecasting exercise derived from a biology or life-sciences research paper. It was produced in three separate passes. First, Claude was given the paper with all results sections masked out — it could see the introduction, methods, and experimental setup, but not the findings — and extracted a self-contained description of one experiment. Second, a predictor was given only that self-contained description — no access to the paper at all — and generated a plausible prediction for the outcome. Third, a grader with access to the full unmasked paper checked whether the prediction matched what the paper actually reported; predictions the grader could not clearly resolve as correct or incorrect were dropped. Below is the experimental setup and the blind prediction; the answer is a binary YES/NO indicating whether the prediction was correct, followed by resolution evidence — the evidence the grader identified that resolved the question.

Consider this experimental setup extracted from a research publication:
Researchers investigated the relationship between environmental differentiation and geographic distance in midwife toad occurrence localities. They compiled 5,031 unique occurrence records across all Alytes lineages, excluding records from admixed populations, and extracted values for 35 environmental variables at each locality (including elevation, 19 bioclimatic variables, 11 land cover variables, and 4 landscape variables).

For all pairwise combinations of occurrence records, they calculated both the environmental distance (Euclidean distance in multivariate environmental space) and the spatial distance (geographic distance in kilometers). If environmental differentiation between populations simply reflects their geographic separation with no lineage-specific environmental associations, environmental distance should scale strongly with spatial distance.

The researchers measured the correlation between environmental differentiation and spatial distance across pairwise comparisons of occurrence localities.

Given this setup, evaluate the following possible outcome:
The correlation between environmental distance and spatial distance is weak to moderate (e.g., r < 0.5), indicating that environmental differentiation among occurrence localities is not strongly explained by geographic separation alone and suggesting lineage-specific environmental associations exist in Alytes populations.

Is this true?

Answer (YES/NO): NO